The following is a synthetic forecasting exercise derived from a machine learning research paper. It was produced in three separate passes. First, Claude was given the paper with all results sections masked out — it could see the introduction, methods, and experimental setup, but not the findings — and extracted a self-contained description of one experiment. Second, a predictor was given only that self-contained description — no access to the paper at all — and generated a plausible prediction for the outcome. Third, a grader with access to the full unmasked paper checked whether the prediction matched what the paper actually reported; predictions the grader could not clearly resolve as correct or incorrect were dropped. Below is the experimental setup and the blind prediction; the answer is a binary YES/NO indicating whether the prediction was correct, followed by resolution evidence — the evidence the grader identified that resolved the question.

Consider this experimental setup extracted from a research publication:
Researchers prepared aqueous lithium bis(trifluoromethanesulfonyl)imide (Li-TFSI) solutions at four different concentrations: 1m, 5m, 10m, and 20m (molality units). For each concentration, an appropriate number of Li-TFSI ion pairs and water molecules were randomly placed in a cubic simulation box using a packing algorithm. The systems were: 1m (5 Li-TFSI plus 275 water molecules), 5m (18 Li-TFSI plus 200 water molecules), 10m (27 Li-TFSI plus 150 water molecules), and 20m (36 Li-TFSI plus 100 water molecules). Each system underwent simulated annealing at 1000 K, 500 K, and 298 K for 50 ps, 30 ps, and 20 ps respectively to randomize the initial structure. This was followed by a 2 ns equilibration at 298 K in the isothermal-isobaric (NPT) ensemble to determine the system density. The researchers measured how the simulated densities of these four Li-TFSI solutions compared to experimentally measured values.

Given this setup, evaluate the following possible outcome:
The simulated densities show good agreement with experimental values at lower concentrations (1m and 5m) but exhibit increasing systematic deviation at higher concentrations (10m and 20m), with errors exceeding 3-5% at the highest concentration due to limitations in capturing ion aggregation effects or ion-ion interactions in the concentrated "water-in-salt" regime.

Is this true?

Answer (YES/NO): NO